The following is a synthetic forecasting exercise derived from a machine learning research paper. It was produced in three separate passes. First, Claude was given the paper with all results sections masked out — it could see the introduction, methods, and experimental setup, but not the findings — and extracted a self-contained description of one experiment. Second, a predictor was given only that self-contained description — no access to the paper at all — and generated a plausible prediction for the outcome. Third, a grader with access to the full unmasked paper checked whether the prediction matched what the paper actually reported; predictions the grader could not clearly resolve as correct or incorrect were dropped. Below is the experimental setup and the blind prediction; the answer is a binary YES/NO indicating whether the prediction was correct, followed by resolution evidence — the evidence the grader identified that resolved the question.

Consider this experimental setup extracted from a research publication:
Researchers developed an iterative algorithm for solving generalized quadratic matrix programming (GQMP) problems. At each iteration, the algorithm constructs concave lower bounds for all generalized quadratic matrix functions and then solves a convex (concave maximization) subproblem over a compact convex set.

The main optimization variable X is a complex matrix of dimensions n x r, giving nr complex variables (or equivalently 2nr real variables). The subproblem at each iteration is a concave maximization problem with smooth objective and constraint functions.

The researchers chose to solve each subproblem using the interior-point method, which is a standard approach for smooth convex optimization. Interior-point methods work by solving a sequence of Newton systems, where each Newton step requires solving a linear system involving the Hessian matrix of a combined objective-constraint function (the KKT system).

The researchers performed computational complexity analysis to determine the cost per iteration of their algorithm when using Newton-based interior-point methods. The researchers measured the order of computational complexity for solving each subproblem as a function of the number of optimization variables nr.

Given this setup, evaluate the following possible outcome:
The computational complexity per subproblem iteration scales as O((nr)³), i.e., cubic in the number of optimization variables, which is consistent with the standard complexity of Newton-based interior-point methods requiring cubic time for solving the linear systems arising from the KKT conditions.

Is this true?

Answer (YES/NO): YES